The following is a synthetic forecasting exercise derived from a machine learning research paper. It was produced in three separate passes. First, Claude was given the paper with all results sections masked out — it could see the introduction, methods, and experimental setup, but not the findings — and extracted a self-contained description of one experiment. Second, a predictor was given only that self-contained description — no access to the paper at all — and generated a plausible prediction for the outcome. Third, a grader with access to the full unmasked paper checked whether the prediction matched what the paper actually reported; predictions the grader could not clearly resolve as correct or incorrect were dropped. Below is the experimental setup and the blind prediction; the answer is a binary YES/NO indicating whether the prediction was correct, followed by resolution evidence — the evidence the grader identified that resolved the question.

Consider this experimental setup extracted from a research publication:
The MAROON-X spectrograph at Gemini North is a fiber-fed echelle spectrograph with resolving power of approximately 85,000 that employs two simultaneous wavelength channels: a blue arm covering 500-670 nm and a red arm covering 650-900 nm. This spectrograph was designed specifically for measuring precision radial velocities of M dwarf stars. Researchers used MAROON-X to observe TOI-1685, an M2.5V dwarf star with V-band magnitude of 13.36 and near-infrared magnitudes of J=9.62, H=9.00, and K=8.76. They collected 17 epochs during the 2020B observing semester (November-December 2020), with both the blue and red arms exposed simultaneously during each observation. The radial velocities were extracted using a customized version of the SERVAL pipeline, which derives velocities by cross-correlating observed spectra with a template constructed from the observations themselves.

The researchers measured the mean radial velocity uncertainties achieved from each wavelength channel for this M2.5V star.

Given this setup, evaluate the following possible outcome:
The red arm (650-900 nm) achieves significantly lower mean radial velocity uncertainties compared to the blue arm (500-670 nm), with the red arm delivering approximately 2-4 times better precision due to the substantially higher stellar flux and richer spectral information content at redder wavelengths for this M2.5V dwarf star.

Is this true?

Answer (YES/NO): NO